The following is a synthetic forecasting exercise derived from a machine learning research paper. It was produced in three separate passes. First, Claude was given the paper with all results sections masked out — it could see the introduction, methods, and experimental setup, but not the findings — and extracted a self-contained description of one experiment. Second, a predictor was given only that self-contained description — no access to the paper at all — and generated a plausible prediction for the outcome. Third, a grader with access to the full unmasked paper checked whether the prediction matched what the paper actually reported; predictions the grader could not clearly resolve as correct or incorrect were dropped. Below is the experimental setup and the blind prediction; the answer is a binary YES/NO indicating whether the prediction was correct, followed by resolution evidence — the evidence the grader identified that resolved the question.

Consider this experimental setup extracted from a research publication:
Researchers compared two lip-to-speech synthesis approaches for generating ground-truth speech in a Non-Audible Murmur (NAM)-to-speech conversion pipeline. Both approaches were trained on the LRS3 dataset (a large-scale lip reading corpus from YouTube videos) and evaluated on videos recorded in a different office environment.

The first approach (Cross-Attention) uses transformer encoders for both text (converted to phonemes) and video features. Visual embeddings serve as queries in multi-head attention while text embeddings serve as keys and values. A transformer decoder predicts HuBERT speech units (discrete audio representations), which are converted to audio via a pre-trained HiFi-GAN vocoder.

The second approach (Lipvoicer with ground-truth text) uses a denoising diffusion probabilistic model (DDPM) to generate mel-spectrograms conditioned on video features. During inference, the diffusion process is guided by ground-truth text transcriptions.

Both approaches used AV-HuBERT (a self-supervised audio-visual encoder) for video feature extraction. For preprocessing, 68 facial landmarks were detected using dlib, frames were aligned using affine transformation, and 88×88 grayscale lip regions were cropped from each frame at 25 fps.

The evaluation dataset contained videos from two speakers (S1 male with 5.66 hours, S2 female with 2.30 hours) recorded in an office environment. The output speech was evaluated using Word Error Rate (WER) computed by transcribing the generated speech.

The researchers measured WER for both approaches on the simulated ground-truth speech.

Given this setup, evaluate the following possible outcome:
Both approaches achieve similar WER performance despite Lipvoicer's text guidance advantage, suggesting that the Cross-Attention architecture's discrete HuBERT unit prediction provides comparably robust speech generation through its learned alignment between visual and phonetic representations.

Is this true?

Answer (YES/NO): NO